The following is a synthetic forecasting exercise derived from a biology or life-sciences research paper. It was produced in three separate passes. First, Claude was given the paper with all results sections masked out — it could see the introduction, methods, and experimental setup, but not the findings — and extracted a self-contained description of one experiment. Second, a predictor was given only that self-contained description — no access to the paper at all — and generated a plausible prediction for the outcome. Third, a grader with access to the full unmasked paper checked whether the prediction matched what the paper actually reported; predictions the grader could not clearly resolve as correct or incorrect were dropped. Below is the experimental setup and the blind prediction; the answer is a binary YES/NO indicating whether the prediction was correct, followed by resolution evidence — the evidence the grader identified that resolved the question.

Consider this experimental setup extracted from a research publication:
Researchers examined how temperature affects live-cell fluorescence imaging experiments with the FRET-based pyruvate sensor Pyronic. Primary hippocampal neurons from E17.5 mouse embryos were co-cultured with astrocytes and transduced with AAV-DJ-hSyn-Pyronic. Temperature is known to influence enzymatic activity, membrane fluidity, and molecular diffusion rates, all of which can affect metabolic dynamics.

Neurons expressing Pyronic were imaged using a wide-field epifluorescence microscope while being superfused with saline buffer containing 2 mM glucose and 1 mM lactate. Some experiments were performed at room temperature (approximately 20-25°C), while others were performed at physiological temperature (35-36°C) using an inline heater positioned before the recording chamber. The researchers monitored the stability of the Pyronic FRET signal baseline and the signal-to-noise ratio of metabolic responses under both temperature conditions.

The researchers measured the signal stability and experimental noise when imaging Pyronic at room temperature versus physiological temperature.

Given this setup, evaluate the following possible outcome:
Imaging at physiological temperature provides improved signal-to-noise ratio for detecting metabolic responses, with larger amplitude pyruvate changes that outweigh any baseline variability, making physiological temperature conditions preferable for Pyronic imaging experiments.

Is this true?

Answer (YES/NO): NO